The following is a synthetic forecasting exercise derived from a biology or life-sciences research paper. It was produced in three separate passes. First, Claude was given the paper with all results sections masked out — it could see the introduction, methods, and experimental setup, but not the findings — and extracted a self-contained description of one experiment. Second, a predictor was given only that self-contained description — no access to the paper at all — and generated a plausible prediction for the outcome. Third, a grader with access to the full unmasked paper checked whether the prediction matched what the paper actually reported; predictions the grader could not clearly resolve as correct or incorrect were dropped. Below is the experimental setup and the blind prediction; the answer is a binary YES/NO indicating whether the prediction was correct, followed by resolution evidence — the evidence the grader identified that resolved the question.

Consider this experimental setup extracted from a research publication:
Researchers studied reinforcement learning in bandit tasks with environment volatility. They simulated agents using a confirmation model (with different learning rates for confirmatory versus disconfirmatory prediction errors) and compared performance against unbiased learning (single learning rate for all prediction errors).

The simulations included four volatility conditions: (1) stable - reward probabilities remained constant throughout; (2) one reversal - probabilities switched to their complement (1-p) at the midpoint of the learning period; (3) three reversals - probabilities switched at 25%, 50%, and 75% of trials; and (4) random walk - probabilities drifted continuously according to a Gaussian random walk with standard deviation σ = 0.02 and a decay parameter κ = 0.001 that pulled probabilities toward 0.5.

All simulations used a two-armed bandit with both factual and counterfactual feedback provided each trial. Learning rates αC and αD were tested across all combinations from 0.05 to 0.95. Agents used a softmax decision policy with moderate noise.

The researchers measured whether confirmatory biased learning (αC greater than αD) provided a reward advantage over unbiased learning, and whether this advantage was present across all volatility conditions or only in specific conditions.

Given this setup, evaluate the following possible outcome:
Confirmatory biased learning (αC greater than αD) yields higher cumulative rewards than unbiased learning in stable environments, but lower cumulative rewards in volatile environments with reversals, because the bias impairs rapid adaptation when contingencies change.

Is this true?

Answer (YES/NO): NO